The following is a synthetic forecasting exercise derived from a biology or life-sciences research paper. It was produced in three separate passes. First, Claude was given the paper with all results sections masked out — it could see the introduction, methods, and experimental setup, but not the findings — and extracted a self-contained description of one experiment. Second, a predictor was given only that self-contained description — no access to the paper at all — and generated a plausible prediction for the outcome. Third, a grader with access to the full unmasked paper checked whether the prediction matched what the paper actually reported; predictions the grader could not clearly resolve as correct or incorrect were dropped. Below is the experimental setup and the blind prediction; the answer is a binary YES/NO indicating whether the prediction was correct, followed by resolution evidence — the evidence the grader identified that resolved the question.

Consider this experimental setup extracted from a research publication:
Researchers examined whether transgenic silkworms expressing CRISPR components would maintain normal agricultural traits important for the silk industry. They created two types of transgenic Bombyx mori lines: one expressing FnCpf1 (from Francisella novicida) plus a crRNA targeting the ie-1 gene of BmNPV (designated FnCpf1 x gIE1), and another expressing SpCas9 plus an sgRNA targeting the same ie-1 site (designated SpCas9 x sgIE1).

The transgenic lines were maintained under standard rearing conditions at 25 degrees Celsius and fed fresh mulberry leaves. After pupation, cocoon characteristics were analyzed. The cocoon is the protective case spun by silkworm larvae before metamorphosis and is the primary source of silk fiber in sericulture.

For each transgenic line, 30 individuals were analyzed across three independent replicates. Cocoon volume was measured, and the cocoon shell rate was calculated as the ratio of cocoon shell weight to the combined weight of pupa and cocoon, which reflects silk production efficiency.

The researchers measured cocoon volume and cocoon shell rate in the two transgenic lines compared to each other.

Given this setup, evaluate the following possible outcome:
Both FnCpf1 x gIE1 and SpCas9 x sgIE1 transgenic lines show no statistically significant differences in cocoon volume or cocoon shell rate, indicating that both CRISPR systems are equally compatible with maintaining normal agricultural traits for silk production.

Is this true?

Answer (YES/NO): YES